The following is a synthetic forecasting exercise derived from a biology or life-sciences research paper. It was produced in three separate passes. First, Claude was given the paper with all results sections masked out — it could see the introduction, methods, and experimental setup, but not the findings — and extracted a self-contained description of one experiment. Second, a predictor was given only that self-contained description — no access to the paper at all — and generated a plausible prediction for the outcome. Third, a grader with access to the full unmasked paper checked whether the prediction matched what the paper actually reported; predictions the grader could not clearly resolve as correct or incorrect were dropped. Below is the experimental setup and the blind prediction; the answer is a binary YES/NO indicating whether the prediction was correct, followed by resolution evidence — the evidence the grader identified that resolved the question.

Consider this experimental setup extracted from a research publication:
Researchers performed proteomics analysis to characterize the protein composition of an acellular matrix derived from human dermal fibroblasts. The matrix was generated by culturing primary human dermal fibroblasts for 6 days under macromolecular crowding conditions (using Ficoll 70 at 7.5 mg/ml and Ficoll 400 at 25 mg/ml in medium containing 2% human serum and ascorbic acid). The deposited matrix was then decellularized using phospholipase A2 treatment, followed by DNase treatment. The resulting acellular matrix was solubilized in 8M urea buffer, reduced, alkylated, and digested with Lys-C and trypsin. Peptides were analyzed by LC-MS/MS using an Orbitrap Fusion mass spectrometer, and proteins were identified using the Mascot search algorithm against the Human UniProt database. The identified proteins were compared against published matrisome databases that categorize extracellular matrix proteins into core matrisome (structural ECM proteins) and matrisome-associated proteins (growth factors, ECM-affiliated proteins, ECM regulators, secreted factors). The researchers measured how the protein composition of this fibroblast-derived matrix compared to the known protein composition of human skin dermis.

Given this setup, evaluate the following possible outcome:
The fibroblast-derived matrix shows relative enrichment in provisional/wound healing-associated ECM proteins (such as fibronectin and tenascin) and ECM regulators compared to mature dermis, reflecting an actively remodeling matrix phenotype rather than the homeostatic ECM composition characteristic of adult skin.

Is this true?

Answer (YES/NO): NO